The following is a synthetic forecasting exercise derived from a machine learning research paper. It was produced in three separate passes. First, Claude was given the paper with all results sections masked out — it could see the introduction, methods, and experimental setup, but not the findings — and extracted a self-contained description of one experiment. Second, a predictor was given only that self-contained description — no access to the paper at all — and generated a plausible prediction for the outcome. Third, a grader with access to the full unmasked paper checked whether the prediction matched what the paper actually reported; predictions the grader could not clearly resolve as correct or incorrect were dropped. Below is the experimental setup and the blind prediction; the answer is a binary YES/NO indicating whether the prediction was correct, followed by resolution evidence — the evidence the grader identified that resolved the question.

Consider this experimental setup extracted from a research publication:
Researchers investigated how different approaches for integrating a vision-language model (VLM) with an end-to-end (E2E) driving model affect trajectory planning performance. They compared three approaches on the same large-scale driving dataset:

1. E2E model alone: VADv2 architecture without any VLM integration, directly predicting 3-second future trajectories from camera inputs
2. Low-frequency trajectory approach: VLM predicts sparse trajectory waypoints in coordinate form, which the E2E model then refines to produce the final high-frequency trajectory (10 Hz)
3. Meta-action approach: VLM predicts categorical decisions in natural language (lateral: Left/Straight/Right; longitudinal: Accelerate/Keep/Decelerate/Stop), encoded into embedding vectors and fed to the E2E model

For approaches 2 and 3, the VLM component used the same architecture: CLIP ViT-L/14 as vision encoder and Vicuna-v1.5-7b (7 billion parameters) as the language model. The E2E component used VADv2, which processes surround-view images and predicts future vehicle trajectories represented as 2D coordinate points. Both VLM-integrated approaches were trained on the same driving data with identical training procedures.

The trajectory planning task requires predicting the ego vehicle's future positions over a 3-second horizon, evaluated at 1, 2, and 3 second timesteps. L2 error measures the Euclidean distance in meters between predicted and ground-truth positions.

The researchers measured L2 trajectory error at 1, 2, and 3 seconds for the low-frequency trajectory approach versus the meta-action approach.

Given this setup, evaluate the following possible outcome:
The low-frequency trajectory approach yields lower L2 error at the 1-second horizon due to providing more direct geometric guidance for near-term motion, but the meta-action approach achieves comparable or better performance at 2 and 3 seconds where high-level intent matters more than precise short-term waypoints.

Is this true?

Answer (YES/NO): NO